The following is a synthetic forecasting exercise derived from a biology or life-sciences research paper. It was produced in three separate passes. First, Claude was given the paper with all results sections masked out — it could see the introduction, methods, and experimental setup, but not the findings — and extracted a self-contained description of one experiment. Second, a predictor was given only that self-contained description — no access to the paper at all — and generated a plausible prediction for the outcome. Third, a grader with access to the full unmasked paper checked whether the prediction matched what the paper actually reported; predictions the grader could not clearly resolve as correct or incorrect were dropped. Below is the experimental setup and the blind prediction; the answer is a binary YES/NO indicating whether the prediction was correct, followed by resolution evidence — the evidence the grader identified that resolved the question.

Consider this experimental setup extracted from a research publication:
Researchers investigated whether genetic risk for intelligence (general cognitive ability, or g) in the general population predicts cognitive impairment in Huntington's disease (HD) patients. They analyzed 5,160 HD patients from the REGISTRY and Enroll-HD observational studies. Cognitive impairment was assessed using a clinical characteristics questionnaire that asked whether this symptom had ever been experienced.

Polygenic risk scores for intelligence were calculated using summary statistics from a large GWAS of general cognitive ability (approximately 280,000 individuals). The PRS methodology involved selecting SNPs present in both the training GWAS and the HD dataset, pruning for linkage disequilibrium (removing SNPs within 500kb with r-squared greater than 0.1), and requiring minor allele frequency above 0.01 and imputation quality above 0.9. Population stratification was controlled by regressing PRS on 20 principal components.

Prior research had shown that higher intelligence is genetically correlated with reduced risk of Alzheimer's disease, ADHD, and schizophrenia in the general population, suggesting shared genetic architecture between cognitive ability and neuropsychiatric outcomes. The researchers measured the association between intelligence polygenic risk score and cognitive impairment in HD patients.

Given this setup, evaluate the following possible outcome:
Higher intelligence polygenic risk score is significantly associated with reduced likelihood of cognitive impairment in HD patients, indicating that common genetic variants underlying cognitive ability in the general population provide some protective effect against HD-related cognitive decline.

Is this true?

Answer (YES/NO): YES